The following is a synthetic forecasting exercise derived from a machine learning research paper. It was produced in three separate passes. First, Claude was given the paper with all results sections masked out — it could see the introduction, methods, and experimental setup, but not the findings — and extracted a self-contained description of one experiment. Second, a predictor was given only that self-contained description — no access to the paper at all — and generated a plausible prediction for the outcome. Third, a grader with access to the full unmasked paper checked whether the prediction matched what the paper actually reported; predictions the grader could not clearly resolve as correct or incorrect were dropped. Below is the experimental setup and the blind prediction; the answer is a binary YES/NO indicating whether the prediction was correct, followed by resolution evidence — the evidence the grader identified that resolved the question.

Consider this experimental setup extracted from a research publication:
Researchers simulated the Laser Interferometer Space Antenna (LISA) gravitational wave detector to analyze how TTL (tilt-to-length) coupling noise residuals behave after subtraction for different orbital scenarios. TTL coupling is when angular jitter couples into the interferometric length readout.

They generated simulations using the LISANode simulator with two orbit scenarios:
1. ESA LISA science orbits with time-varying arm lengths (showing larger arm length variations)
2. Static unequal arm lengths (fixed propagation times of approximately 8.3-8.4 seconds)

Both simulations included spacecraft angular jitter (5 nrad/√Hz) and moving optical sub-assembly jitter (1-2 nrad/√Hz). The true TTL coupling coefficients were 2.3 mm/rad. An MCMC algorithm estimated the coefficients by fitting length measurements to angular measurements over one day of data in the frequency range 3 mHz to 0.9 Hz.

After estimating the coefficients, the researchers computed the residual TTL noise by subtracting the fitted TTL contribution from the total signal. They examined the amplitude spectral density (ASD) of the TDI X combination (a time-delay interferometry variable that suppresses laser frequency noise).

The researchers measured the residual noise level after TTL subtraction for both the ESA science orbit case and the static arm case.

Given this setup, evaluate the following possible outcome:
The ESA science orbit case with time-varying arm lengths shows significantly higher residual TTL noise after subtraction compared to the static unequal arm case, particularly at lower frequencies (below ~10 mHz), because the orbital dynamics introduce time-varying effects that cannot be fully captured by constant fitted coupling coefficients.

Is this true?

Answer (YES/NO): NO